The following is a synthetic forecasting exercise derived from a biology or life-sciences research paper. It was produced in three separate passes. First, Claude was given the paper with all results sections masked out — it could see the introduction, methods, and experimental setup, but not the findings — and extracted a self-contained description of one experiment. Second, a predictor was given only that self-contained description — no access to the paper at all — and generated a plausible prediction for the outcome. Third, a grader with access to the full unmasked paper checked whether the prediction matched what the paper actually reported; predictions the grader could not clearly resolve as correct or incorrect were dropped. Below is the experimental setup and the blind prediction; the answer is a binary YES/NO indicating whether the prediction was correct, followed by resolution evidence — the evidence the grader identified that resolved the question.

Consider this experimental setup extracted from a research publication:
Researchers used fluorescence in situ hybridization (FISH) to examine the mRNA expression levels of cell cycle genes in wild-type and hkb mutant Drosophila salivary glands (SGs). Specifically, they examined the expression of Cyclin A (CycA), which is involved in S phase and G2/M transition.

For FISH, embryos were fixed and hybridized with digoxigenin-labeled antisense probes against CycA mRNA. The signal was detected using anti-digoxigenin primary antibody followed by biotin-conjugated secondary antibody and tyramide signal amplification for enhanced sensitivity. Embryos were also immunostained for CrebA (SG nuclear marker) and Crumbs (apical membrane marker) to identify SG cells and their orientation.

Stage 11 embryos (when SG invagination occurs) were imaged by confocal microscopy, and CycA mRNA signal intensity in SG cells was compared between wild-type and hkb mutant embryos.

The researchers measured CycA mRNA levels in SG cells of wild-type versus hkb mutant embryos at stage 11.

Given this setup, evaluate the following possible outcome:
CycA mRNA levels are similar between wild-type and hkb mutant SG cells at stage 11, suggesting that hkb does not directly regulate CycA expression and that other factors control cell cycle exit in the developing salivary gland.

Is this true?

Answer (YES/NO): NO